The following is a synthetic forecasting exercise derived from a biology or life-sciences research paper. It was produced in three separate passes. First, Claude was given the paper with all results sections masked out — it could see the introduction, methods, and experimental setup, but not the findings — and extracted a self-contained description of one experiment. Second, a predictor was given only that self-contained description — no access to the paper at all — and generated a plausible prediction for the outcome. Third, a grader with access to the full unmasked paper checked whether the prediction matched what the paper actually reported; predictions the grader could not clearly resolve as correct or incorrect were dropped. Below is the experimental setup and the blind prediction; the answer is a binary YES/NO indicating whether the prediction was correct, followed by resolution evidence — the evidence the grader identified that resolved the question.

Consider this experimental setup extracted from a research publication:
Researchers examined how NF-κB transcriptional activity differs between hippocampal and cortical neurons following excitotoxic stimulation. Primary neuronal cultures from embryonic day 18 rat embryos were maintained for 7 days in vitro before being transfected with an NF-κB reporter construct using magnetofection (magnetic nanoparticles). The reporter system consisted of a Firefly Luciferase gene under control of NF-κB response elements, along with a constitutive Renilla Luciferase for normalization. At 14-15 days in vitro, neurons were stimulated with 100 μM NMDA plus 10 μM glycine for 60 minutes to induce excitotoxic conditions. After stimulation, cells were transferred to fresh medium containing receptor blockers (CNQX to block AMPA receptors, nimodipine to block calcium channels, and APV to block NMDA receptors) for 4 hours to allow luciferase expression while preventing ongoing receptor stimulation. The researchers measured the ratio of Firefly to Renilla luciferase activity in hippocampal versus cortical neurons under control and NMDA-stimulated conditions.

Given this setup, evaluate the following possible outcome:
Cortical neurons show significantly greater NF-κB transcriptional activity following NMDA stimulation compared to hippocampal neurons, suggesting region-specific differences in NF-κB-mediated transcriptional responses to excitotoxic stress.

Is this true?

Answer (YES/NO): NO